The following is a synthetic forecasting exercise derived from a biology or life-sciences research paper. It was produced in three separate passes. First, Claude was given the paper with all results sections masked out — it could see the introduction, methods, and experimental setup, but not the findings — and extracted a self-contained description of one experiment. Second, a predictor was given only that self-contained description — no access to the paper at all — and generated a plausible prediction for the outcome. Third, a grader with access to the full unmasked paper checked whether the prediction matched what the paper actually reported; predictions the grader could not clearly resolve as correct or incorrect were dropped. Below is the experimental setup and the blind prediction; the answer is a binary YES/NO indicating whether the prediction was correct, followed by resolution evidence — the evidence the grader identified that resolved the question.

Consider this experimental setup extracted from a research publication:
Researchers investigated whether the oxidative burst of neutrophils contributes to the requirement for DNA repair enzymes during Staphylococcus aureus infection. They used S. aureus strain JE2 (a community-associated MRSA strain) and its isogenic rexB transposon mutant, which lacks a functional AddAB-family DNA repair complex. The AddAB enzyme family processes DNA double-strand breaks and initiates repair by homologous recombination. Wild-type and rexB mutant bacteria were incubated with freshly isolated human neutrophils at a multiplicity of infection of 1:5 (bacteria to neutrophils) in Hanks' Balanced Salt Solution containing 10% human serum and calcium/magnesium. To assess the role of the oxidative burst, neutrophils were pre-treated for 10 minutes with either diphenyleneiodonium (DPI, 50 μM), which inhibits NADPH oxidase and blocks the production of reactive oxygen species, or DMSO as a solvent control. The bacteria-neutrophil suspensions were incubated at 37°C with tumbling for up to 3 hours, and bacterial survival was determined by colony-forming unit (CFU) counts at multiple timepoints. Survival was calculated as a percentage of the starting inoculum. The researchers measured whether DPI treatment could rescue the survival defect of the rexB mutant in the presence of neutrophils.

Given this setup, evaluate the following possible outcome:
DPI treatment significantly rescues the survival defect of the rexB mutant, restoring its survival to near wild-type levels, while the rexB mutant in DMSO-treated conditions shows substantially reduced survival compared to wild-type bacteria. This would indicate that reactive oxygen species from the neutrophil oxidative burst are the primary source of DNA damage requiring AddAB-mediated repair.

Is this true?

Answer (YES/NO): YES